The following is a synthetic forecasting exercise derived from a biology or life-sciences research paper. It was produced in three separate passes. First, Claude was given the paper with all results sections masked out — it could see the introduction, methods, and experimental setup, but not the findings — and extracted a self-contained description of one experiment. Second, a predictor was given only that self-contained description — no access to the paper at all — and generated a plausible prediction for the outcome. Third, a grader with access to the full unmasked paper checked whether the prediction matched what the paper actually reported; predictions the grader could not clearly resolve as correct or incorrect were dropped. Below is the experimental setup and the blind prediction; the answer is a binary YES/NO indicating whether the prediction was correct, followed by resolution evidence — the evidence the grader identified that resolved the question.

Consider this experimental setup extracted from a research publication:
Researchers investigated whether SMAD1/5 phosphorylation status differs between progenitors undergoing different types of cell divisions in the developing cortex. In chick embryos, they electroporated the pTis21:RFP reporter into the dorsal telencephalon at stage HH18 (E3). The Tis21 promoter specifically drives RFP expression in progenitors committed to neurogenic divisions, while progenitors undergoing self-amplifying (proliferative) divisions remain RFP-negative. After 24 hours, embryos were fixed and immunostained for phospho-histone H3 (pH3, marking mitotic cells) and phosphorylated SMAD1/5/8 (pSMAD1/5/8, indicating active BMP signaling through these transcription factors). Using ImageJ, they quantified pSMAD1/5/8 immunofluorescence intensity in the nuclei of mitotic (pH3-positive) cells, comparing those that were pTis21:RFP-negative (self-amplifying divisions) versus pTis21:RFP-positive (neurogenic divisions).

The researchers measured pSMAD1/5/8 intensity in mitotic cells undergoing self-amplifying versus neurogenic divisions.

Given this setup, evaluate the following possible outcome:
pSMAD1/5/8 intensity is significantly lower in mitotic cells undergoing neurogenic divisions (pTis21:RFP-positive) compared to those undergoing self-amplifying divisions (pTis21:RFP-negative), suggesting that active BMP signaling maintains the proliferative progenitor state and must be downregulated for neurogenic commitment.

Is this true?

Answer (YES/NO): YES